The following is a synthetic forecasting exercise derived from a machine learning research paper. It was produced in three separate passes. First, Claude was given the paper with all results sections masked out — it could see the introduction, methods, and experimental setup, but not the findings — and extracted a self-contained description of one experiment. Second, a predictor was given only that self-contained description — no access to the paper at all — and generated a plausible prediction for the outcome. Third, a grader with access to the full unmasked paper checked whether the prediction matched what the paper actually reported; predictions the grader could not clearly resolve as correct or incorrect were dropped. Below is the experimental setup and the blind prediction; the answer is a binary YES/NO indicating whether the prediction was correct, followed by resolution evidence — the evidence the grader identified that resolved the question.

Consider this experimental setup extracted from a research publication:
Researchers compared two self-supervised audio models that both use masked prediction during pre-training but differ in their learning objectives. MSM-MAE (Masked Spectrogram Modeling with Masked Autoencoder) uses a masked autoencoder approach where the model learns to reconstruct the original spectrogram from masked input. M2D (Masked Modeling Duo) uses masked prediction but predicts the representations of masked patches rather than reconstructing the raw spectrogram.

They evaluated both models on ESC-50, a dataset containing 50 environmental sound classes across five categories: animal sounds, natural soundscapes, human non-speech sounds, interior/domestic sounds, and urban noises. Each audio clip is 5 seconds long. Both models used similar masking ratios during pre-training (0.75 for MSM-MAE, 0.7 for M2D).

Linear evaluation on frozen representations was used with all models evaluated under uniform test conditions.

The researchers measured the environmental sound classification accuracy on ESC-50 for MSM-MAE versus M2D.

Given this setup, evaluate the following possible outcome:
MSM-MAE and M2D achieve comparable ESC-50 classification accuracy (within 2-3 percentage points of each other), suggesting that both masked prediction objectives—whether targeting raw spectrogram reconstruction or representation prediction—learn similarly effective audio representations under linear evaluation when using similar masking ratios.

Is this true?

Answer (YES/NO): YES